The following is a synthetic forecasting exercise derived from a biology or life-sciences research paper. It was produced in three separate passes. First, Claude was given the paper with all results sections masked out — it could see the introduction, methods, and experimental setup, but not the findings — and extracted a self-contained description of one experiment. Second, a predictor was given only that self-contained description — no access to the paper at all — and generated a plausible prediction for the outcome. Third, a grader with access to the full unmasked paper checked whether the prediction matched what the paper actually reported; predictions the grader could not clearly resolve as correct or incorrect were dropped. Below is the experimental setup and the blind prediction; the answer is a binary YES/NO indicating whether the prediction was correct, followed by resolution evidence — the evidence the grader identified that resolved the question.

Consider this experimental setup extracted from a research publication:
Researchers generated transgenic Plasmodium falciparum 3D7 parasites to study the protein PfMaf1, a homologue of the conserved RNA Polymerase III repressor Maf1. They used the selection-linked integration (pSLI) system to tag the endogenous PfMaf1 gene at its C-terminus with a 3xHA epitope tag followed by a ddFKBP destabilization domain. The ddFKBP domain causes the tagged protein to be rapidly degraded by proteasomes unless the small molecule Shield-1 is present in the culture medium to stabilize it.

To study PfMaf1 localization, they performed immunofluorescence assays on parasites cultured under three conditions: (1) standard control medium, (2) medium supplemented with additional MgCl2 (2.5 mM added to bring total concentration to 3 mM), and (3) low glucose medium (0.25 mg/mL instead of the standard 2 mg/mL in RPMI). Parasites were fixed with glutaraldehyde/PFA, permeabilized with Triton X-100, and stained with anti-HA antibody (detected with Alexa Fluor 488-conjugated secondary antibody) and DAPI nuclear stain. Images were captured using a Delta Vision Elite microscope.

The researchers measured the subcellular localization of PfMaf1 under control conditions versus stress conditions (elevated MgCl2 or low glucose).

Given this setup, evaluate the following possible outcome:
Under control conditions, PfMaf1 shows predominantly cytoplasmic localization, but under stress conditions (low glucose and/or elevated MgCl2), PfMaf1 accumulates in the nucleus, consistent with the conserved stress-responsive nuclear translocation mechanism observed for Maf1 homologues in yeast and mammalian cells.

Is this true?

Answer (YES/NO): NO